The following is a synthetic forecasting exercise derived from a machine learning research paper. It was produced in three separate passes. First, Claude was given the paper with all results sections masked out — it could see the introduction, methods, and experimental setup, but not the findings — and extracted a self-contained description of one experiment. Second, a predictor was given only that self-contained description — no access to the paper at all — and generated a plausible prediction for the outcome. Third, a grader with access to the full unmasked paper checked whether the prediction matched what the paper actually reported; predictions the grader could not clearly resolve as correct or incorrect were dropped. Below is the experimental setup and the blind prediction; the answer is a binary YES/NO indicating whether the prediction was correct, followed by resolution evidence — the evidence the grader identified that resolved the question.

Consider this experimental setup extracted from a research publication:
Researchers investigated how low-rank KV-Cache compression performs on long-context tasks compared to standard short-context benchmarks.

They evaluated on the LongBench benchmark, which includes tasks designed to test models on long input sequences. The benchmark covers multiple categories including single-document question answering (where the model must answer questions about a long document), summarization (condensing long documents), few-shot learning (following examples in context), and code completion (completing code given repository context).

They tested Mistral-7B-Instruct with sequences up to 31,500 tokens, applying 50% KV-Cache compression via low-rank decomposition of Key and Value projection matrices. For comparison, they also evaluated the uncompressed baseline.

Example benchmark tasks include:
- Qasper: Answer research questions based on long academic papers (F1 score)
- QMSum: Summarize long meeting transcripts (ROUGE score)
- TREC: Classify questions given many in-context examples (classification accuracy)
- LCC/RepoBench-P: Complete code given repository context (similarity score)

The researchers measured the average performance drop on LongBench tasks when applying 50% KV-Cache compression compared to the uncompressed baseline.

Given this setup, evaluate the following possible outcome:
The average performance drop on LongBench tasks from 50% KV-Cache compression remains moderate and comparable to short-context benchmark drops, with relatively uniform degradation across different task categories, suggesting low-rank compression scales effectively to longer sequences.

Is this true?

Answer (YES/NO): NO